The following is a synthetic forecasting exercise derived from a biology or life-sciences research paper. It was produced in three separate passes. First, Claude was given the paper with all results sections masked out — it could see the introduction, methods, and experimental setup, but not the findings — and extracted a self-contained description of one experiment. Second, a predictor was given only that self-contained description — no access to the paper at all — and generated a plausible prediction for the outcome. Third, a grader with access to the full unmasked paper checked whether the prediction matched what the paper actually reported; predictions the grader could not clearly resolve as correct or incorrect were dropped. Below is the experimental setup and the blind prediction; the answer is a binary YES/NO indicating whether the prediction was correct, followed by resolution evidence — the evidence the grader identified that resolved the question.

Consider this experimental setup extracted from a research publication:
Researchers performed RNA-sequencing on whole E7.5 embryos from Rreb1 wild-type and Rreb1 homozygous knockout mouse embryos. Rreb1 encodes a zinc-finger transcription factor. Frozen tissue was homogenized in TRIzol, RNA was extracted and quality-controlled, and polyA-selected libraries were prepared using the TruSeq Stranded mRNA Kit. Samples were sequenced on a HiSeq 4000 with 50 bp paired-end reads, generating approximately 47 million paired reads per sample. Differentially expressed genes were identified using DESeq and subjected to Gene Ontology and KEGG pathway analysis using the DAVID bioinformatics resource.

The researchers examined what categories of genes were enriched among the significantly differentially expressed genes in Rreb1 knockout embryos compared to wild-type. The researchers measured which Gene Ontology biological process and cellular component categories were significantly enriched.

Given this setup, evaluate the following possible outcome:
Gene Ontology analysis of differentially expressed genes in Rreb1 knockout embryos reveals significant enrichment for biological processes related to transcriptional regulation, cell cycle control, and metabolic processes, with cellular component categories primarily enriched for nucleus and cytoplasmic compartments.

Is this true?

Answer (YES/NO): NO